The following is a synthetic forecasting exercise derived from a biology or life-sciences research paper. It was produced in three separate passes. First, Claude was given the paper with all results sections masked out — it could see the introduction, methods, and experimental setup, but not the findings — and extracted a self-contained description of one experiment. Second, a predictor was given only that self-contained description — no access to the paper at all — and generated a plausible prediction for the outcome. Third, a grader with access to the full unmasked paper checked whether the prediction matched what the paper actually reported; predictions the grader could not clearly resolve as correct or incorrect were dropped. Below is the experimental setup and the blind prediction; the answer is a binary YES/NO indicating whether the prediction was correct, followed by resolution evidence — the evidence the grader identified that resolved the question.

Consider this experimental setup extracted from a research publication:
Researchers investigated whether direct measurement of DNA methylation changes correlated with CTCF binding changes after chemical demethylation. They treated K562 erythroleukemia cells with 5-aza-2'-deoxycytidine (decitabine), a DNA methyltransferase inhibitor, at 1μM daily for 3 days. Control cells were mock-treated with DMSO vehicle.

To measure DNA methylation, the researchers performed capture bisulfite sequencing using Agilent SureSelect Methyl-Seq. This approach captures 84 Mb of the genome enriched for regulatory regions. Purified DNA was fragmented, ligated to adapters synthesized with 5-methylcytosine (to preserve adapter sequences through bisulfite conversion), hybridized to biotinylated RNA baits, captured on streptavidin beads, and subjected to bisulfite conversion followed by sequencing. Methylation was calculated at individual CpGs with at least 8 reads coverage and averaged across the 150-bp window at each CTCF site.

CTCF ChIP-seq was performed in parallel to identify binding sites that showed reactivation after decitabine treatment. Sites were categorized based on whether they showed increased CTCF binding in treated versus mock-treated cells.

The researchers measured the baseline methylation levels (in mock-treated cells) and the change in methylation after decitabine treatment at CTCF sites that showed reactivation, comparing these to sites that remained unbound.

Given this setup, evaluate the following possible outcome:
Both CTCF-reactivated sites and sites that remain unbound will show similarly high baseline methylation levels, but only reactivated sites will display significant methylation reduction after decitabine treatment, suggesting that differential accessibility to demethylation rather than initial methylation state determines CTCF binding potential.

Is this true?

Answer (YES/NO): NO